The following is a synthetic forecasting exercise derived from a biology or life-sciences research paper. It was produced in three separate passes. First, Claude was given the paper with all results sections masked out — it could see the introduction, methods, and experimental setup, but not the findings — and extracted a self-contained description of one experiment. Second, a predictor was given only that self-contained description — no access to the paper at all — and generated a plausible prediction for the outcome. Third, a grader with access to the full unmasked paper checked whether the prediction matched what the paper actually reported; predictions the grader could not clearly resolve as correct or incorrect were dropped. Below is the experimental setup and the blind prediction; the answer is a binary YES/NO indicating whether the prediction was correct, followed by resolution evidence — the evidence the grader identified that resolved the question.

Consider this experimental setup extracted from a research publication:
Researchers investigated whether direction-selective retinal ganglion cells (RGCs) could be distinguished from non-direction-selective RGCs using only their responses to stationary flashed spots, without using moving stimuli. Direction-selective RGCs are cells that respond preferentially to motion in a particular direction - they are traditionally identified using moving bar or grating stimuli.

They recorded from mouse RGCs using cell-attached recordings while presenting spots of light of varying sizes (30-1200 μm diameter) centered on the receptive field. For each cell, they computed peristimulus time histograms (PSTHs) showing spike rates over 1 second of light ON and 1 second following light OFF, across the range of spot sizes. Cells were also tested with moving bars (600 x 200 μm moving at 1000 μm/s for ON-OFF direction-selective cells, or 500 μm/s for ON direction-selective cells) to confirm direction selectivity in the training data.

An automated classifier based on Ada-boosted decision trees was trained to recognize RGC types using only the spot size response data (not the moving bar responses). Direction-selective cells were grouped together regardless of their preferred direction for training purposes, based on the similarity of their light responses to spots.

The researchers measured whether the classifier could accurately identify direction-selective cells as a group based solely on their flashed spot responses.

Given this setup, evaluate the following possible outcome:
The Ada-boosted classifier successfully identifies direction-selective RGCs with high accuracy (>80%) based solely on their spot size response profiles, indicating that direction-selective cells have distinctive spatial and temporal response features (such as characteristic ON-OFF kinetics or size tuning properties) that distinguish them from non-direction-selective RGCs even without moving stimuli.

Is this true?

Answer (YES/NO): NO